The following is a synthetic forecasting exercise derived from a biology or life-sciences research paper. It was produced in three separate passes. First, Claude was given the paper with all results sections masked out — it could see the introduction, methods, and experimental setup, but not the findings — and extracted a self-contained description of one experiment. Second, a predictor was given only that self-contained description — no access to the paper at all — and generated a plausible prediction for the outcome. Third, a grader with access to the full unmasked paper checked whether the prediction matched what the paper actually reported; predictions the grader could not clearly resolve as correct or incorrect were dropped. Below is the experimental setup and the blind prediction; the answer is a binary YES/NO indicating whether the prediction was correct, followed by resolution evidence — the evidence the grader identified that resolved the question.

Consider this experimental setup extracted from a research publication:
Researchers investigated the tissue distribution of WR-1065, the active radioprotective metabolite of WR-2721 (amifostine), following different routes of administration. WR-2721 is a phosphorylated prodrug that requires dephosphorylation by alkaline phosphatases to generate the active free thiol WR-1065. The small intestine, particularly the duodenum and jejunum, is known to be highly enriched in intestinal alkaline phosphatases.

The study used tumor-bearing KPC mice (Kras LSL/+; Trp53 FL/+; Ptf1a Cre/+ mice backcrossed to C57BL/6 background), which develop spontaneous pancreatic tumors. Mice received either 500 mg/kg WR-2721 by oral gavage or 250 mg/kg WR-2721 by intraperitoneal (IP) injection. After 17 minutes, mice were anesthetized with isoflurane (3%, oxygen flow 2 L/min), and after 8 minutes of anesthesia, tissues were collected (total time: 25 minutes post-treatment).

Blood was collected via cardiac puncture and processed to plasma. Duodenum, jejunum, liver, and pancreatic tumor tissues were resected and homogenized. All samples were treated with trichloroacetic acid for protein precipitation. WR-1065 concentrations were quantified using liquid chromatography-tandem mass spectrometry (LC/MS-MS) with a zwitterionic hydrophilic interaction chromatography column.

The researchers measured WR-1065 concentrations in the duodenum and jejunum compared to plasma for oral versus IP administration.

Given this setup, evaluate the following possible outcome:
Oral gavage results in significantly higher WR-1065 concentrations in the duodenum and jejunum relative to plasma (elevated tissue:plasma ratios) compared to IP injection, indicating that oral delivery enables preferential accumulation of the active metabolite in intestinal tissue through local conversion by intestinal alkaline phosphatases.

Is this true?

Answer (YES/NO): YES